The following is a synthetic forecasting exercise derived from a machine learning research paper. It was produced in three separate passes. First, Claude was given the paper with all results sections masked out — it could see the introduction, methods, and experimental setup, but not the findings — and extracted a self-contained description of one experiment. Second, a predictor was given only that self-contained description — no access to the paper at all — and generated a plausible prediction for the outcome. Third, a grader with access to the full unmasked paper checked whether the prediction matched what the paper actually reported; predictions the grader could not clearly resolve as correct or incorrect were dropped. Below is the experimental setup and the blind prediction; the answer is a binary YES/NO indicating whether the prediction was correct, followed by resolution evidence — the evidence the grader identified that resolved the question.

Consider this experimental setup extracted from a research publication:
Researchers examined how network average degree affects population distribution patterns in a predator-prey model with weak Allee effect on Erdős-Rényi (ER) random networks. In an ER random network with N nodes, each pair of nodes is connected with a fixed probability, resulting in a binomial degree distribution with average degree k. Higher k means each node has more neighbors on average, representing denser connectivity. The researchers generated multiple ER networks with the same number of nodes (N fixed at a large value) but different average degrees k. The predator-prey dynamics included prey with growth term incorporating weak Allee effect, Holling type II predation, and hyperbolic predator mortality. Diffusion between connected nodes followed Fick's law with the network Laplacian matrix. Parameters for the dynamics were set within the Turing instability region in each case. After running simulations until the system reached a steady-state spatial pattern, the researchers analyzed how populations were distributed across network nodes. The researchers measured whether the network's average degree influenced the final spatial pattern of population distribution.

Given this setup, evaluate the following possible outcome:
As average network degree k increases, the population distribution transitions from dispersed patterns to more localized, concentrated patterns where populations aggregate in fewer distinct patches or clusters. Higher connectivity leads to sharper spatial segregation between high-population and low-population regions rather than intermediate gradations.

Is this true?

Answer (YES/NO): NO